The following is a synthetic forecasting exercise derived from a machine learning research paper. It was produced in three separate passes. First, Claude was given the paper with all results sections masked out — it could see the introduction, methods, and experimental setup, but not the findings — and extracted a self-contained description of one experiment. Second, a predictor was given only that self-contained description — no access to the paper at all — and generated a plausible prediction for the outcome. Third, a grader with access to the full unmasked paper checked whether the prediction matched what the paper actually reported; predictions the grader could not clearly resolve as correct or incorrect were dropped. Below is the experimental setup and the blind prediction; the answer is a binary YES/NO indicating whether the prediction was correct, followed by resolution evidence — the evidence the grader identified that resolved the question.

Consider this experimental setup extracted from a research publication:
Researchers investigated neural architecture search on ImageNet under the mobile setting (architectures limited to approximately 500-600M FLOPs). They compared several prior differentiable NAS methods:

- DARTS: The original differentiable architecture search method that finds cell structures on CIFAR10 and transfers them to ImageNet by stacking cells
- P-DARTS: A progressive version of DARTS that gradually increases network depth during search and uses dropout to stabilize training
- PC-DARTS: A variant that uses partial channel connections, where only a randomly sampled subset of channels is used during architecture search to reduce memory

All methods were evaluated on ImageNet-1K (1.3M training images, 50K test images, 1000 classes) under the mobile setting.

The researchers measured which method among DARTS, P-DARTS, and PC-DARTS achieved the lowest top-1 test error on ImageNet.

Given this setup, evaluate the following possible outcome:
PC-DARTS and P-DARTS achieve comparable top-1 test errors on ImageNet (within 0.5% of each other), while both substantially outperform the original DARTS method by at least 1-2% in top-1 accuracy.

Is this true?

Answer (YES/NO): YES